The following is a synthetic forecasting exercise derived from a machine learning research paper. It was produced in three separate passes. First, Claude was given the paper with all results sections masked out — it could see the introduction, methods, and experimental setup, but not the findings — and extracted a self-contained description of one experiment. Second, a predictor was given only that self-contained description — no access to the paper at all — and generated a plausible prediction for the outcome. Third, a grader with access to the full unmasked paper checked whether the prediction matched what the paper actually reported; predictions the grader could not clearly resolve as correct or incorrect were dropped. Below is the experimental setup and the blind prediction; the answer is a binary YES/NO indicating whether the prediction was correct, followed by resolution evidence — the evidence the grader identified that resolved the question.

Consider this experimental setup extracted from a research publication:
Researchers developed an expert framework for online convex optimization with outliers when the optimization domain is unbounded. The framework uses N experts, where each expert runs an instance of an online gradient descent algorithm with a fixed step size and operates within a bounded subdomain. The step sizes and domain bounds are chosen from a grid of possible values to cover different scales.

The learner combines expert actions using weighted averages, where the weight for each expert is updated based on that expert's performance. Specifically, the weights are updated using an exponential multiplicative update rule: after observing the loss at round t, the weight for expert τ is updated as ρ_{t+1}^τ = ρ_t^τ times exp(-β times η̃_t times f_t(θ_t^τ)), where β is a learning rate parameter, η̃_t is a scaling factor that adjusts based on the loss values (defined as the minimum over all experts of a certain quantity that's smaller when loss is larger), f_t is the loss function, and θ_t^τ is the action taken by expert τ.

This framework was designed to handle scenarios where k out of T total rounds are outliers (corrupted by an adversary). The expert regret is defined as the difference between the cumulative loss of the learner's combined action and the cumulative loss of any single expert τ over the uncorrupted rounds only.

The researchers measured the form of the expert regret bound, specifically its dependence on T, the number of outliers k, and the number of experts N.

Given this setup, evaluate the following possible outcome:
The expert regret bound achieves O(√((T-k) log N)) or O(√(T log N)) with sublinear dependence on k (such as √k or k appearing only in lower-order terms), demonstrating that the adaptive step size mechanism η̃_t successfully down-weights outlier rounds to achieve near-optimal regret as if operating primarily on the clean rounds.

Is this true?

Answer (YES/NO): NO